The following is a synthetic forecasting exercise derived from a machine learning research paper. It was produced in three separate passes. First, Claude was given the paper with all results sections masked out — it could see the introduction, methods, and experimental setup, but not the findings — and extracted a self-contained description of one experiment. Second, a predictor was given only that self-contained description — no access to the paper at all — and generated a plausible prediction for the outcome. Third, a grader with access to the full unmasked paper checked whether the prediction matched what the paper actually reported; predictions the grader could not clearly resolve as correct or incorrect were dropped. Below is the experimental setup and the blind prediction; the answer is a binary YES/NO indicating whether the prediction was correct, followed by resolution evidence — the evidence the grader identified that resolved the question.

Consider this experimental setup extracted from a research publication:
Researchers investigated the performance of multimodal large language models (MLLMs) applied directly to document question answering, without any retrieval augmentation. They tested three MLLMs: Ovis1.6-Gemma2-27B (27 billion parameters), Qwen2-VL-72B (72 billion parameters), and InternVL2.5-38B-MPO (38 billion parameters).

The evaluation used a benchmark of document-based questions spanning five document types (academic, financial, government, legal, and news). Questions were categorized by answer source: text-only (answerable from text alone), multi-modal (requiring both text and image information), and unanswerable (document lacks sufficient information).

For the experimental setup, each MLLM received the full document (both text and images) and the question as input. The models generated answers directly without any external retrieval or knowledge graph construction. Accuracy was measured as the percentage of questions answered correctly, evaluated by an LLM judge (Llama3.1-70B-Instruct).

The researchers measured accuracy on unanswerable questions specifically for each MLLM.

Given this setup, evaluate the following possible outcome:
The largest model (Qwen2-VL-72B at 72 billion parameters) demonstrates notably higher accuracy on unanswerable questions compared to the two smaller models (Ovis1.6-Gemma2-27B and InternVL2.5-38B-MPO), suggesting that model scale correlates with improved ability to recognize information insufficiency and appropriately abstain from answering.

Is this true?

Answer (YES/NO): NO